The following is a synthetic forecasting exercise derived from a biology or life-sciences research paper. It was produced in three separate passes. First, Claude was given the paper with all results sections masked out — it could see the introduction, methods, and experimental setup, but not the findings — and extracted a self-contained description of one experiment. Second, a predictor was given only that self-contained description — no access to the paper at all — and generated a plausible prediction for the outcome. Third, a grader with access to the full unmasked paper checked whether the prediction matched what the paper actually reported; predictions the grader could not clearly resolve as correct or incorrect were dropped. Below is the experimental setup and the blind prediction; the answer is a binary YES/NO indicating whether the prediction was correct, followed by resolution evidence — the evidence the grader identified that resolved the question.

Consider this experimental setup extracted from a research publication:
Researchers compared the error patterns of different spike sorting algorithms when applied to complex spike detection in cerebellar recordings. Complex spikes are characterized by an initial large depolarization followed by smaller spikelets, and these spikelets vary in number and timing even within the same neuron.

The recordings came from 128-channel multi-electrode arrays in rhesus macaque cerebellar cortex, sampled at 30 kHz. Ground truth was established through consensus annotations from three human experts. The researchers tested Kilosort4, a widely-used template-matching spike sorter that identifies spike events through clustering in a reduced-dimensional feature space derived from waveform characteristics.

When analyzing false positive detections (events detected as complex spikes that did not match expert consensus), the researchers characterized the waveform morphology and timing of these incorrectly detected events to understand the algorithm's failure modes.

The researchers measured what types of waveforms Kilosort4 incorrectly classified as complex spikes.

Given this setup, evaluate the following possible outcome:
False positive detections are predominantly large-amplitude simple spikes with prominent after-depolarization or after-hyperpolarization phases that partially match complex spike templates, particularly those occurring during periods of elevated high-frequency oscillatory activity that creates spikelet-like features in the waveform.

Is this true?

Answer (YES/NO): NO